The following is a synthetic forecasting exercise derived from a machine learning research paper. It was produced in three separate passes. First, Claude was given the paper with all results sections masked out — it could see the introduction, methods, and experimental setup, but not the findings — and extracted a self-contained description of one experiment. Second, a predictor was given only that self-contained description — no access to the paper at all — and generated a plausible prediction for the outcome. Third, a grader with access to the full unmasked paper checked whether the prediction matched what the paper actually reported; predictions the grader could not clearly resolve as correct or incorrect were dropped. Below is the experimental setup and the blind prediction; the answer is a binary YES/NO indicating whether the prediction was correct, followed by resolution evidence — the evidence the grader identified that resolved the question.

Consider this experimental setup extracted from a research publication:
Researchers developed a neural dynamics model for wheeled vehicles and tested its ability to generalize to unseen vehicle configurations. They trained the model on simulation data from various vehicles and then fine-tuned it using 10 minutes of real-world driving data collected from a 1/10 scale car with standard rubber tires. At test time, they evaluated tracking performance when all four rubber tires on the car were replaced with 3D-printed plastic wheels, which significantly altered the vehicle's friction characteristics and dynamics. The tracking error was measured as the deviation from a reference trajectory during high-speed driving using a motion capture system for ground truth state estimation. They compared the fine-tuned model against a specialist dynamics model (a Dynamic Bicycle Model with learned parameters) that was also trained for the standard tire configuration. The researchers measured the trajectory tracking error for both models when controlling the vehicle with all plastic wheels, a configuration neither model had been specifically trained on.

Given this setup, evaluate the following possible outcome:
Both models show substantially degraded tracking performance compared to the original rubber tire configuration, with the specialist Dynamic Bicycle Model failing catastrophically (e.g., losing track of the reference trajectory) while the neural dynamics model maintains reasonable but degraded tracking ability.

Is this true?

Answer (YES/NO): NO